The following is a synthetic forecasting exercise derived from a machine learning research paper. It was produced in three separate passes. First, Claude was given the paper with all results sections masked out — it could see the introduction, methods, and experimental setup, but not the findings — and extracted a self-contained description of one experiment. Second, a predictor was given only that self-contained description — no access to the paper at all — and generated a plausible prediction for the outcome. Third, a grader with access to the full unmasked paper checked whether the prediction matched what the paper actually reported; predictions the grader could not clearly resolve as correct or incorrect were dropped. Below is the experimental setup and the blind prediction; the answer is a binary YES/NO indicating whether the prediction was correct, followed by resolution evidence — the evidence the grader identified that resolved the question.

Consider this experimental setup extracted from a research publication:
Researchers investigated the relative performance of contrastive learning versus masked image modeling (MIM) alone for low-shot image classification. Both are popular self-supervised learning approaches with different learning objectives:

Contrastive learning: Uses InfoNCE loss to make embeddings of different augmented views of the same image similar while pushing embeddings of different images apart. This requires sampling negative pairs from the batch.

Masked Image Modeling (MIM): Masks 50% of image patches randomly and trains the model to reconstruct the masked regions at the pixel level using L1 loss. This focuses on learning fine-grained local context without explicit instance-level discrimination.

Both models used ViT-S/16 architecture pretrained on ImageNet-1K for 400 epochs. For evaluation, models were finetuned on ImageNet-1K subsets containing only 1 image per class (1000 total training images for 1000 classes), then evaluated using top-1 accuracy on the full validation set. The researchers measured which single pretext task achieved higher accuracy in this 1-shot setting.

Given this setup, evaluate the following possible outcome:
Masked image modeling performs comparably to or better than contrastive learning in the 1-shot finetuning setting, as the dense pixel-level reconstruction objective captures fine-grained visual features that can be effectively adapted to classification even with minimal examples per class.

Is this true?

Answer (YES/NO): YES